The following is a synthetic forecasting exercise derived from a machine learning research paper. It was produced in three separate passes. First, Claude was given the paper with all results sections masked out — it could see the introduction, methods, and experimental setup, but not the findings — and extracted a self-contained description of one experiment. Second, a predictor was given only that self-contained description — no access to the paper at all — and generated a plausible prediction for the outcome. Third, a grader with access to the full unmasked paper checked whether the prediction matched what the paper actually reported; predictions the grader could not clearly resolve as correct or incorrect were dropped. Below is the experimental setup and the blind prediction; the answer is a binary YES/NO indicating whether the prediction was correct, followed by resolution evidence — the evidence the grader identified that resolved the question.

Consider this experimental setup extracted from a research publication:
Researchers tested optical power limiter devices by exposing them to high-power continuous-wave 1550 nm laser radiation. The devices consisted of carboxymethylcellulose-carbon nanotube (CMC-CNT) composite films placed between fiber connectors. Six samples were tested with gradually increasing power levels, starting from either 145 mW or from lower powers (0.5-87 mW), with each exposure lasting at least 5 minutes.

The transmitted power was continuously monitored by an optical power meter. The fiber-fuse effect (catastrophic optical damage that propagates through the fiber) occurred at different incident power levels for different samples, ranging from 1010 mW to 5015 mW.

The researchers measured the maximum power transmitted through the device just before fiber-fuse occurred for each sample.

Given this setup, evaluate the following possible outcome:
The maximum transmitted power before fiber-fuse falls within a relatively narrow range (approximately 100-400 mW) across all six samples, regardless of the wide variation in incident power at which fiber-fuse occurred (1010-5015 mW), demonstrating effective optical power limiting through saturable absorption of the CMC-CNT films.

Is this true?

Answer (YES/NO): NO